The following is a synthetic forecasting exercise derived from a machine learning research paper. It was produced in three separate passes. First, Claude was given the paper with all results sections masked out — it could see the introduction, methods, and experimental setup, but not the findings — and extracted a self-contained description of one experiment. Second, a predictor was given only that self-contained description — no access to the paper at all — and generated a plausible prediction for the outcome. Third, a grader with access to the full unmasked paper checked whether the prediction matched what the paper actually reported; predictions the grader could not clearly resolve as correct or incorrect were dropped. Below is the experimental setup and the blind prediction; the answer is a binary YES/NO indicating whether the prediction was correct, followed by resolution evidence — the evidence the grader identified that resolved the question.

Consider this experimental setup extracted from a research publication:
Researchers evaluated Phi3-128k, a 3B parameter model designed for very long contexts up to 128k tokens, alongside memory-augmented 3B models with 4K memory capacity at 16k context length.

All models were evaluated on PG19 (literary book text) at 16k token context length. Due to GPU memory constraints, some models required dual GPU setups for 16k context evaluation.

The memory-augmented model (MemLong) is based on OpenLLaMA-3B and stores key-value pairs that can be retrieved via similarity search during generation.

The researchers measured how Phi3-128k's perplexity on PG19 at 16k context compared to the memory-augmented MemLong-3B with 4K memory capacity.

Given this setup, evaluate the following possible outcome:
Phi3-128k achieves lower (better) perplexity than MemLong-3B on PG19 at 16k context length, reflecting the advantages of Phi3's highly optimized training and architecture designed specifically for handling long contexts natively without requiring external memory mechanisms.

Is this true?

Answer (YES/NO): NO